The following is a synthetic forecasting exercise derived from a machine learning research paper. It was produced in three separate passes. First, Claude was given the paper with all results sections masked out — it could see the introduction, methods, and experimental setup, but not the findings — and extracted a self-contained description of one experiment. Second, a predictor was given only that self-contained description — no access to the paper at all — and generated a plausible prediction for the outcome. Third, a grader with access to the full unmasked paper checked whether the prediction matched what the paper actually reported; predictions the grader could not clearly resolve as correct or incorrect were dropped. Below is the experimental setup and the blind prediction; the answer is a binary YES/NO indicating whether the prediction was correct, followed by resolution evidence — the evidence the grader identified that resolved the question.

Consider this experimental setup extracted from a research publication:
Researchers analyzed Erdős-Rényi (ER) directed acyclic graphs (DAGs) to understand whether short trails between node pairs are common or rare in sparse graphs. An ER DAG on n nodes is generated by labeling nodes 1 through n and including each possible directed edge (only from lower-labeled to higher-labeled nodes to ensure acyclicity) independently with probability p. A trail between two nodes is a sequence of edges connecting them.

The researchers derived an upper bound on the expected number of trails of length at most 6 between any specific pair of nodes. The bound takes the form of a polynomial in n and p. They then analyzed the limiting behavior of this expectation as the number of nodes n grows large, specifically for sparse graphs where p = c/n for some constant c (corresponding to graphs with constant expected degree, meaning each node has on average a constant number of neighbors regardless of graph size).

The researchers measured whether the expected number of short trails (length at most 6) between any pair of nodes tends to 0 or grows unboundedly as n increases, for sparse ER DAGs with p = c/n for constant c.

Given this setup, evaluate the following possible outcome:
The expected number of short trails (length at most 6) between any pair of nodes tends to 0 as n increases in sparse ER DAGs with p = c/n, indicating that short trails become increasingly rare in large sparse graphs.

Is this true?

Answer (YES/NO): YES